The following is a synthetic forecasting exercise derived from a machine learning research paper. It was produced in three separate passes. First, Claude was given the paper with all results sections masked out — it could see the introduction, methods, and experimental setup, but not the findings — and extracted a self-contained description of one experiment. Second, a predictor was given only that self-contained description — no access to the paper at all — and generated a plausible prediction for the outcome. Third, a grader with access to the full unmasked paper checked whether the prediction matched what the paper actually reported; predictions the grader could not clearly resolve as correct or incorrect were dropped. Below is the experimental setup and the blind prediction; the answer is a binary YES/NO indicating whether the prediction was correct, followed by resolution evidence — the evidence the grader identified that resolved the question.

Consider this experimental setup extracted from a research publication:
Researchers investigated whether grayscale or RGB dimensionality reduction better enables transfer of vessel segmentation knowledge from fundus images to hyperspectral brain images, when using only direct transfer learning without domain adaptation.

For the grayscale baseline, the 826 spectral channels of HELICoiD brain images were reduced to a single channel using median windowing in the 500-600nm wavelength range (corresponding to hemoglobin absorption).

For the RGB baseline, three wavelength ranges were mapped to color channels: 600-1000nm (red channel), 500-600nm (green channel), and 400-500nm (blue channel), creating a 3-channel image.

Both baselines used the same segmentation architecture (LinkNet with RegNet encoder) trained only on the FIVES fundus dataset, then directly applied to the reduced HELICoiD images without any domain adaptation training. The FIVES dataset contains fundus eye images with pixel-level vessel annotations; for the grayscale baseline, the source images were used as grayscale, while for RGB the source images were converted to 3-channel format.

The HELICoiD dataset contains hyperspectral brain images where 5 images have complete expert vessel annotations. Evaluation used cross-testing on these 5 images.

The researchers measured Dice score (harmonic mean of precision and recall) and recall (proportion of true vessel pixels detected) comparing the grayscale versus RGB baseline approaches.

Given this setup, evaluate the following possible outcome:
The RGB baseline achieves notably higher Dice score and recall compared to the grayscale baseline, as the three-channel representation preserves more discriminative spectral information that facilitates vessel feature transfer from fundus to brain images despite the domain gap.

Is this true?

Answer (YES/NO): YES